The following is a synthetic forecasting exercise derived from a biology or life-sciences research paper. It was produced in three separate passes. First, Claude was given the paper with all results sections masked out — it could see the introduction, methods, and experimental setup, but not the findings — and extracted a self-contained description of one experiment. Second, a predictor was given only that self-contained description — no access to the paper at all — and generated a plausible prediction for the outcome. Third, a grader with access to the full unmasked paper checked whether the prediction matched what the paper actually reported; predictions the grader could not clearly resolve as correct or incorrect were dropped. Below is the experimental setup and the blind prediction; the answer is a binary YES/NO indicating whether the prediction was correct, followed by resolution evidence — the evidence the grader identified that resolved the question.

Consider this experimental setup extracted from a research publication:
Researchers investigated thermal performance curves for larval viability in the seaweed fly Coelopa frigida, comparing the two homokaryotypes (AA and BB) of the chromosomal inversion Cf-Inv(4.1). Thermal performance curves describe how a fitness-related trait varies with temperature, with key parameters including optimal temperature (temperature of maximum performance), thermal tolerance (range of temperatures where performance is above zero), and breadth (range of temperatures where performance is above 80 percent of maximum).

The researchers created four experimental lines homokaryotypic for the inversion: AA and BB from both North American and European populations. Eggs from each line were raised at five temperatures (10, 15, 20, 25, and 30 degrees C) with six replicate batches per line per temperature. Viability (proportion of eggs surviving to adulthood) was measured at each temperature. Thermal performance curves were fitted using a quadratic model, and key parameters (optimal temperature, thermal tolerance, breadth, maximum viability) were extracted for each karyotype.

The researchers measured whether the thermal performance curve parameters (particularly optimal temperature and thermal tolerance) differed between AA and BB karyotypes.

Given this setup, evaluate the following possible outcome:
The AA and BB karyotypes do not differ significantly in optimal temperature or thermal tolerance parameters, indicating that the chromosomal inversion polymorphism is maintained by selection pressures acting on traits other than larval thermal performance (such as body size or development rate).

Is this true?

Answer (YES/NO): NO